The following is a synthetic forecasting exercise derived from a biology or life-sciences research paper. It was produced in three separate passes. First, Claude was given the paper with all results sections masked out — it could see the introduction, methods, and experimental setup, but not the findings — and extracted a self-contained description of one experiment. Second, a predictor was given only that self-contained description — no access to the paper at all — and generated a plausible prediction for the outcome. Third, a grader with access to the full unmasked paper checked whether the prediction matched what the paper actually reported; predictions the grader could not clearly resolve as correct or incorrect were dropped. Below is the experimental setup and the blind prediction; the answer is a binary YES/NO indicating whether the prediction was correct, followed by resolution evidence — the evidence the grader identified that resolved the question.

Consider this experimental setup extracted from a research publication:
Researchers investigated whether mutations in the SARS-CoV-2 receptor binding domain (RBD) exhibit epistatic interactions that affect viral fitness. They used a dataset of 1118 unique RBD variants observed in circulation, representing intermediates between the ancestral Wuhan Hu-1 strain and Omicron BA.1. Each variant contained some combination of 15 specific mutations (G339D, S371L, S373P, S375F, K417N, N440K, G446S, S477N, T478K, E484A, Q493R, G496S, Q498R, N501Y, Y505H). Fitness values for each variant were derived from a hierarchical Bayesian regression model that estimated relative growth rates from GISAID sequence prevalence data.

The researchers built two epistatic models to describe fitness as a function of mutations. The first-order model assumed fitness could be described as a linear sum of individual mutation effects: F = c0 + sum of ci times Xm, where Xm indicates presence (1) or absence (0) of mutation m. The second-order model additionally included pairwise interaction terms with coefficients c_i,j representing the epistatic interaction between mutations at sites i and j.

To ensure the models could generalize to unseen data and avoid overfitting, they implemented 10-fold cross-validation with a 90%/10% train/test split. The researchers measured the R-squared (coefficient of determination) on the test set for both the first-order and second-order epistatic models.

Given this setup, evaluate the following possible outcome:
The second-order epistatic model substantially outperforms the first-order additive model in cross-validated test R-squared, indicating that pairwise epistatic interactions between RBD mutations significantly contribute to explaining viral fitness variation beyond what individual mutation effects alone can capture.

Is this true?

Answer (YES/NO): NO